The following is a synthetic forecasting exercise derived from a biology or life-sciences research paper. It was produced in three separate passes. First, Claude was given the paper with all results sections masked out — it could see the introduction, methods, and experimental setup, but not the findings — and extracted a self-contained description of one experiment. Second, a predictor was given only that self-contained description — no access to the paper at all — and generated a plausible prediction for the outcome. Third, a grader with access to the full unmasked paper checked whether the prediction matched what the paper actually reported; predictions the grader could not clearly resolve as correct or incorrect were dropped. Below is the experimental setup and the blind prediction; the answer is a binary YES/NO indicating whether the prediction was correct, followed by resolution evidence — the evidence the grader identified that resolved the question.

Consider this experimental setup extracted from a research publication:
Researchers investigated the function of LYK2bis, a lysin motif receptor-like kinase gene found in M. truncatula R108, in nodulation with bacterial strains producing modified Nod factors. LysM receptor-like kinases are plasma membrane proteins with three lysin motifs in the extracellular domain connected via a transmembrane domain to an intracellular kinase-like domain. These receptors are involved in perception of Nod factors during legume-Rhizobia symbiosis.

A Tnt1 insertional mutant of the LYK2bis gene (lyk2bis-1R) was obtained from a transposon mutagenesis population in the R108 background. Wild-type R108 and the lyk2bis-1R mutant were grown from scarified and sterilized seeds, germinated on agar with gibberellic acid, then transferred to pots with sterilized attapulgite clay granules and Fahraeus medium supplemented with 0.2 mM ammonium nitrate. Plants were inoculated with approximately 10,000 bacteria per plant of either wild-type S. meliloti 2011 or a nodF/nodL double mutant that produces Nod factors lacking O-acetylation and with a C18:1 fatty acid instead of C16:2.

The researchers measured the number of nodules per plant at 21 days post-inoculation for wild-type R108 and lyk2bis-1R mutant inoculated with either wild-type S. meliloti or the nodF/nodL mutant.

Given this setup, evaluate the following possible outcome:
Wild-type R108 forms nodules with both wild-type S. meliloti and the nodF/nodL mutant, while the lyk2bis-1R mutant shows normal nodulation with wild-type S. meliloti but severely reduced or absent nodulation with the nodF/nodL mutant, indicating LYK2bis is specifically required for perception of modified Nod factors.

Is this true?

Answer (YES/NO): YES